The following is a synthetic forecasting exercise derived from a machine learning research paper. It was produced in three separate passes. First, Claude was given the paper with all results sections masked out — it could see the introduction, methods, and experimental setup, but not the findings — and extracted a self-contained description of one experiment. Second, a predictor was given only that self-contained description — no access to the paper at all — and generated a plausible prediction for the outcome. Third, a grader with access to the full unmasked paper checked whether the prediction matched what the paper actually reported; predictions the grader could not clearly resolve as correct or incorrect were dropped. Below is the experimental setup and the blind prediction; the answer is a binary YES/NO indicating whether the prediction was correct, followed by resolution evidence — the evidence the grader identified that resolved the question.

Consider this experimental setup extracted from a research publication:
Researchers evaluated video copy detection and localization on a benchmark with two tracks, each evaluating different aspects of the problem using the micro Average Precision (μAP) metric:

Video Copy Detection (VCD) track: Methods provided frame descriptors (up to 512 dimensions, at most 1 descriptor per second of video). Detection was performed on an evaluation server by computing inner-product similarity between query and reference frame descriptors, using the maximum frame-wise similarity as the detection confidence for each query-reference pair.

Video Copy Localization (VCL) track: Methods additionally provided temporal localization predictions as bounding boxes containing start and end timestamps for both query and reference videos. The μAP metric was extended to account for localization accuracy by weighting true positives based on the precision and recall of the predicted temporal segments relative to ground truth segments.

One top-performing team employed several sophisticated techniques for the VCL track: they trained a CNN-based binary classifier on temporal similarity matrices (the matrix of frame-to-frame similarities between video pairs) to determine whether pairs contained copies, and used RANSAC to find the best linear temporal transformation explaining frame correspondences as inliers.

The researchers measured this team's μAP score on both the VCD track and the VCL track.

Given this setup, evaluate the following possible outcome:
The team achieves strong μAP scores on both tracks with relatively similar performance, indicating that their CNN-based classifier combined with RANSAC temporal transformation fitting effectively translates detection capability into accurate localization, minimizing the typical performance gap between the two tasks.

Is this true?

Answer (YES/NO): NO